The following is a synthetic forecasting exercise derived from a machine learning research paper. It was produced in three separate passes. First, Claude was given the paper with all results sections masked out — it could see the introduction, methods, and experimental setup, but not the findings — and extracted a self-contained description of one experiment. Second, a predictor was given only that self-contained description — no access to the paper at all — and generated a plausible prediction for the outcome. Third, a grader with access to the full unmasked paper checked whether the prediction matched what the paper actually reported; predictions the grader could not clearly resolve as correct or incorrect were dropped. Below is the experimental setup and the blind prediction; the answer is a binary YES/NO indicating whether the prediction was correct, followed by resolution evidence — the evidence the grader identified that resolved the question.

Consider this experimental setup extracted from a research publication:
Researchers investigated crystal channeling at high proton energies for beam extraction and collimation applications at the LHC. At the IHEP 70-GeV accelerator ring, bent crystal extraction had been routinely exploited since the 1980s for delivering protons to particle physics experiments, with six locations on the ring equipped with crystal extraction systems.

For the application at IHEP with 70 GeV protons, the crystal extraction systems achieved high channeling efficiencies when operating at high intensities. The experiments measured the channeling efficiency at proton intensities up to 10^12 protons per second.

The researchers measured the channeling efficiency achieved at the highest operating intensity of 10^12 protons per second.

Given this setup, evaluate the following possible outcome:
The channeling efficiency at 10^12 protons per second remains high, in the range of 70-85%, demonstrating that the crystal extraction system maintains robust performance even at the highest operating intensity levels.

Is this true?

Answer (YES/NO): YES